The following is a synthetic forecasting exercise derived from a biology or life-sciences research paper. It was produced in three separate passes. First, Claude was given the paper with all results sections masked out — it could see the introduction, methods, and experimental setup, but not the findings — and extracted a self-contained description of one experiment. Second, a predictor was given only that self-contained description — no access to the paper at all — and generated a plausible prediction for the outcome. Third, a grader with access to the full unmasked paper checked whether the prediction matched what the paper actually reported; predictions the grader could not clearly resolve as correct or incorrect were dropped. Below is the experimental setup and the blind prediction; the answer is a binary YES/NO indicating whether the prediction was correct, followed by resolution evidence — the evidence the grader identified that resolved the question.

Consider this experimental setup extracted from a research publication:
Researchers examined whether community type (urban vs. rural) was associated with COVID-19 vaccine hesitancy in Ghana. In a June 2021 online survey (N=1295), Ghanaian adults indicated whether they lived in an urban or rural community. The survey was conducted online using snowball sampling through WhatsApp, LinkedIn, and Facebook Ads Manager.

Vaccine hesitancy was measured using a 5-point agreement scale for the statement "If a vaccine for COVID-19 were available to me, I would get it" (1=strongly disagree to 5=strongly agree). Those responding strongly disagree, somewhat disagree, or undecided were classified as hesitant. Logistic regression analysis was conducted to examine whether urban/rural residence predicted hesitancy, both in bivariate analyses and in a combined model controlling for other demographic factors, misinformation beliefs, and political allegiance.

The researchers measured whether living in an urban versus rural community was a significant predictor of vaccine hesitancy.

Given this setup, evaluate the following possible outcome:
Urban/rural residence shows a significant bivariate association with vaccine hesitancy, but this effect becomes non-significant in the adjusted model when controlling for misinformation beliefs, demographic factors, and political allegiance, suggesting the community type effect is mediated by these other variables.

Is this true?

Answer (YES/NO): NO